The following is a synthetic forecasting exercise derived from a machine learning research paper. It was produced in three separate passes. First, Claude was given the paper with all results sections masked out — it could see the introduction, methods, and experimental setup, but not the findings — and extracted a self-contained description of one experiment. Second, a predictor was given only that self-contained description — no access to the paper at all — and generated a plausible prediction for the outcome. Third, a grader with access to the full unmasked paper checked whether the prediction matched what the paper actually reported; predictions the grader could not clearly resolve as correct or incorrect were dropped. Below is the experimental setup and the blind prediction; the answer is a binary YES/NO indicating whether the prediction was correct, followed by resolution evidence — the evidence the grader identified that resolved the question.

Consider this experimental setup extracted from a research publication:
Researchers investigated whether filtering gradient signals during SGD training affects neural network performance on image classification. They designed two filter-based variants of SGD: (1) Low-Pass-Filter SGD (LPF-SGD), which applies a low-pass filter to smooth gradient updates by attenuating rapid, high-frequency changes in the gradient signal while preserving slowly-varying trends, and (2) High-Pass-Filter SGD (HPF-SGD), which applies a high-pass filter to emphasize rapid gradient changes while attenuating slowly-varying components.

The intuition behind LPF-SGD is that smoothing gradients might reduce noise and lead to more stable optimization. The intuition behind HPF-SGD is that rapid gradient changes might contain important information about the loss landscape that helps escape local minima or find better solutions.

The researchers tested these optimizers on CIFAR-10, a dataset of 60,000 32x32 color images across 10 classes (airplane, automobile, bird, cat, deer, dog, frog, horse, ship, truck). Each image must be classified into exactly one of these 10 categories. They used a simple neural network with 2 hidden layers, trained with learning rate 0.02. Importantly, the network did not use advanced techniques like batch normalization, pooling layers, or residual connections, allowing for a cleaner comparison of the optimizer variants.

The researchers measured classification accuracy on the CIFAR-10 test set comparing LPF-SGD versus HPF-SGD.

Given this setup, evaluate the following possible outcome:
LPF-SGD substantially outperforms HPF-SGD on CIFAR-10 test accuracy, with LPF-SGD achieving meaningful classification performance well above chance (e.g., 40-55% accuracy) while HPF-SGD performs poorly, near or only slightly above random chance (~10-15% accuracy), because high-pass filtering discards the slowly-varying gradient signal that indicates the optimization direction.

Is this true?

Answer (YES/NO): NO